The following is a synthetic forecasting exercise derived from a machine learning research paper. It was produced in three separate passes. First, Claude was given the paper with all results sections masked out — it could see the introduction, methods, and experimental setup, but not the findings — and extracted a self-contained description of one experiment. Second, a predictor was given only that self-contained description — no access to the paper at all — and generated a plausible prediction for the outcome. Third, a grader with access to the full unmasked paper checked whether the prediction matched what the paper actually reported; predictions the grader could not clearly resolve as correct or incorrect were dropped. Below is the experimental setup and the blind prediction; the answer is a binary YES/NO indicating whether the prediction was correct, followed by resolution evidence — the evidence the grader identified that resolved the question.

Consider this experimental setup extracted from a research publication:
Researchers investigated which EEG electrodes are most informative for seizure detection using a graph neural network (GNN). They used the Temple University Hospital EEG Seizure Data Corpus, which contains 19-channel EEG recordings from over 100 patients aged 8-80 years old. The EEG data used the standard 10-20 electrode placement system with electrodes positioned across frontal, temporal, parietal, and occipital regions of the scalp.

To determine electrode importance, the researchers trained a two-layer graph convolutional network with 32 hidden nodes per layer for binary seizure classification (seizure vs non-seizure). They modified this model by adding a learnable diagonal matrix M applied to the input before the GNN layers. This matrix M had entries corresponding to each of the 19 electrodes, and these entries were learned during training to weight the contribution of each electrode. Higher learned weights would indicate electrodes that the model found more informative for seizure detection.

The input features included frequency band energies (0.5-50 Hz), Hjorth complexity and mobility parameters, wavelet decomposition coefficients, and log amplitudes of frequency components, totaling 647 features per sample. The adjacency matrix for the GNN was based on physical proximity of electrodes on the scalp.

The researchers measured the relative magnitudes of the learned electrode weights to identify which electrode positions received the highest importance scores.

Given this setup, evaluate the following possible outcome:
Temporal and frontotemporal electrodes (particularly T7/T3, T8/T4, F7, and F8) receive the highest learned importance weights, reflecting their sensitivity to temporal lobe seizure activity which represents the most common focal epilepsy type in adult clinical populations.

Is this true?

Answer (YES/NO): NO